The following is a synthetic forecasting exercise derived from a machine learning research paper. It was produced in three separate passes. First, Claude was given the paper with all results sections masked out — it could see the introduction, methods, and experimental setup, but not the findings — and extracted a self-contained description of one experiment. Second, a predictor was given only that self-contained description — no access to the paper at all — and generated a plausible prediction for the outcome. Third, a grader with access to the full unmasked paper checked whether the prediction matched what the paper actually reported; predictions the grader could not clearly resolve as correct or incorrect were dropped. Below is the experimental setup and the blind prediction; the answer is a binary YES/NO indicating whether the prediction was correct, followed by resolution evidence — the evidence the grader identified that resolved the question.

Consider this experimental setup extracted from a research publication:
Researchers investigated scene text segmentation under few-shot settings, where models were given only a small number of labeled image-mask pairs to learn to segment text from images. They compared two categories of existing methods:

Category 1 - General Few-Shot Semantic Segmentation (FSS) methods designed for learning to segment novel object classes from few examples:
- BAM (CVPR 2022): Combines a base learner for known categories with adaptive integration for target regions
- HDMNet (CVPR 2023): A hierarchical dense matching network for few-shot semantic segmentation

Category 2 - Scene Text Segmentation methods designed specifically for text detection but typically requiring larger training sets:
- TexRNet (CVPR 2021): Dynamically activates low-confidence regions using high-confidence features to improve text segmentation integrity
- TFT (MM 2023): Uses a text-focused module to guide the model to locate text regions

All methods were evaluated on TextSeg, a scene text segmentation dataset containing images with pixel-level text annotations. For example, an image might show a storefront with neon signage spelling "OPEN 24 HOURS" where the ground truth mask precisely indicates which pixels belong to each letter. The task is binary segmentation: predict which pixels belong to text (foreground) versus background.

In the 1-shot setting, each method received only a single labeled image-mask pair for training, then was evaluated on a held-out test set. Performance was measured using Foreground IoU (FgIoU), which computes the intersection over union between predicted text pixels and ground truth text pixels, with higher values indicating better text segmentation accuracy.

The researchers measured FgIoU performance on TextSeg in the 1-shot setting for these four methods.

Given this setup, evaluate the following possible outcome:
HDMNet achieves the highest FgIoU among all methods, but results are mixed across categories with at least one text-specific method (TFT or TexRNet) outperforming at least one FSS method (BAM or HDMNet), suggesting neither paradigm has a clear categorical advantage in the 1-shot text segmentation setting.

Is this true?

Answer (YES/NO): NO